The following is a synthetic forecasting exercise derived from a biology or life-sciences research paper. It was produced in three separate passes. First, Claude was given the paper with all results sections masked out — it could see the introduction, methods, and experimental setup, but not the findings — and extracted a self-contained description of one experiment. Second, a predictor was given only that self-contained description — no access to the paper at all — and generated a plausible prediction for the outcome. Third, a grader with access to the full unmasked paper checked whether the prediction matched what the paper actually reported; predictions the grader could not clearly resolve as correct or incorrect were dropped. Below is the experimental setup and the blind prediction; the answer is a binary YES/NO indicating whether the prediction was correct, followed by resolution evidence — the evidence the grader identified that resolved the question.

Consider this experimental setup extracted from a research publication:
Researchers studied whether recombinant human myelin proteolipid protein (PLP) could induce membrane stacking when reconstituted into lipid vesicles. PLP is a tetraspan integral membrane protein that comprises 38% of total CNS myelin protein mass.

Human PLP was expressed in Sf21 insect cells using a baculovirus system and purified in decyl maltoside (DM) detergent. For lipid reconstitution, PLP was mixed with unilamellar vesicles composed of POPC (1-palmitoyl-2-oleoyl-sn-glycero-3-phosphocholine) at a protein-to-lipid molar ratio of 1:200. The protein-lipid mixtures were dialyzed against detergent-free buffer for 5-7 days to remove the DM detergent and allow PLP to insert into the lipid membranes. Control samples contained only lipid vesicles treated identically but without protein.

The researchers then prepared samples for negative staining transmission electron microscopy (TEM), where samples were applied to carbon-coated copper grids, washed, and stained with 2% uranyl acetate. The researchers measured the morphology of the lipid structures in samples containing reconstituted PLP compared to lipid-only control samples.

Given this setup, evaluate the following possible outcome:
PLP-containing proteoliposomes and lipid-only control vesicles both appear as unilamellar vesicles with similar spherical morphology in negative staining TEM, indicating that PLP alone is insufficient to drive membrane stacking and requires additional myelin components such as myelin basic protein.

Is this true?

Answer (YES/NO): NO